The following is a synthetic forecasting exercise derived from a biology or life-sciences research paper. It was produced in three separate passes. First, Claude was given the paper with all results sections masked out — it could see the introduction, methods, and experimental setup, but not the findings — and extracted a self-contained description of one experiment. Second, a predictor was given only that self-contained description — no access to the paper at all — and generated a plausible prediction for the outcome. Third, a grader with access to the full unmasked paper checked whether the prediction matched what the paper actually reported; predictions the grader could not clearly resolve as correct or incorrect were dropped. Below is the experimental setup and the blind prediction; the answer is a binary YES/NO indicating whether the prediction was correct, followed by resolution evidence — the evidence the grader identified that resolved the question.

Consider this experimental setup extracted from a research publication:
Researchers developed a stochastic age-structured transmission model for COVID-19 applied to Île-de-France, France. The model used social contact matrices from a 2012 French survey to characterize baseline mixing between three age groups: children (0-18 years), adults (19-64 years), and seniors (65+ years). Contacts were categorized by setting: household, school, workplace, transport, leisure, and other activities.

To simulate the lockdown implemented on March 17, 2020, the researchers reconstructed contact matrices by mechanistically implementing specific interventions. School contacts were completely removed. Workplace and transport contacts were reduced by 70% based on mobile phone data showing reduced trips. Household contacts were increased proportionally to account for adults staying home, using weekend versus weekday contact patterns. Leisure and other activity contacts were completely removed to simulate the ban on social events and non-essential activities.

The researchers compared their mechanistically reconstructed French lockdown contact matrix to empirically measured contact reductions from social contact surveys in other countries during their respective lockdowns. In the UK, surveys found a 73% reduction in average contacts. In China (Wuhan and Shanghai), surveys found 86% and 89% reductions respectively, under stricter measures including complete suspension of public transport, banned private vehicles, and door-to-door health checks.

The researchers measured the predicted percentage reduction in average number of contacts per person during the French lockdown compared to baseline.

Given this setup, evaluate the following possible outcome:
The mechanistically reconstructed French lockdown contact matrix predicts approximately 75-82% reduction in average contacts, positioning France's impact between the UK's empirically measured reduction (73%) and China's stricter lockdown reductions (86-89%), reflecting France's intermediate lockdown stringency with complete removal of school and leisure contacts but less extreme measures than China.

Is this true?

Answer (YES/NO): YES